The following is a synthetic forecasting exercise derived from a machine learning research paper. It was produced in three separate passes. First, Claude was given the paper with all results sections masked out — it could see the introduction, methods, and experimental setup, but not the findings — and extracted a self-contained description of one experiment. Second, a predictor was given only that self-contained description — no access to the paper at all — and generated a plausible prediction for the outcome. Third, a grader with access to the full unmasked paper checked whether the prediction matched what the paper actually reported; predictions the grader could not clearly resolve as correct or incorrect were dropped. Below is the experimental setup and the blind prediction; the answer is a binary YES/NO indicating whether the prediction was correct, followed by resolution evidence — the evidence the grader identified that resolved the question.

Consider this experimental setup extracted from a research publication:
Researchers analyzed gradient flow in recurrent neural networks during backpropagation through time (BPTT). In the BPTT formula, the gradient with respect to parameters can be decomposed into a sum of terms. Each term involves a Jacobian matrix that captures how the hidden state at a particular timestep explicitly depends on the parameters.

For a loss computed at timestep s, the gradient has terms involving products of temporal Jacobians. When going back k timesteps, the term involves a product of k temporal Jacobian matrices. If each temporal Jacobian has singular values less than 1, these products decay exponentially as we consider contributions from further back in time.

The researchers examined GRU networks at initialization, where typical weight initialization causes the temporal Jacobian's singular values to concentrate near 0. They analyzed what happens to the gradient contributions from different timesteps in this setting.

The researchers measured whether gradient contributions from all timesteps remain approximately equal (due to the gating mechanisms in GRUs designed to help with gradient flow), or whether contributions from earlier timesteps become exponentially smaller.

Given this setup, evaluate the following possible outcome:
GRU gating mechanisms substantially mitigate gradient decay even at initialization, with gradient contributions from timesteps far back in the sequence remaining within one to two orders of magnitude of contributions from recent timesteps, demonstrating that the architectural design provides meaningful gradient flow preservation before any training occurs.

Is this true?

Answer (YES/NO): NO